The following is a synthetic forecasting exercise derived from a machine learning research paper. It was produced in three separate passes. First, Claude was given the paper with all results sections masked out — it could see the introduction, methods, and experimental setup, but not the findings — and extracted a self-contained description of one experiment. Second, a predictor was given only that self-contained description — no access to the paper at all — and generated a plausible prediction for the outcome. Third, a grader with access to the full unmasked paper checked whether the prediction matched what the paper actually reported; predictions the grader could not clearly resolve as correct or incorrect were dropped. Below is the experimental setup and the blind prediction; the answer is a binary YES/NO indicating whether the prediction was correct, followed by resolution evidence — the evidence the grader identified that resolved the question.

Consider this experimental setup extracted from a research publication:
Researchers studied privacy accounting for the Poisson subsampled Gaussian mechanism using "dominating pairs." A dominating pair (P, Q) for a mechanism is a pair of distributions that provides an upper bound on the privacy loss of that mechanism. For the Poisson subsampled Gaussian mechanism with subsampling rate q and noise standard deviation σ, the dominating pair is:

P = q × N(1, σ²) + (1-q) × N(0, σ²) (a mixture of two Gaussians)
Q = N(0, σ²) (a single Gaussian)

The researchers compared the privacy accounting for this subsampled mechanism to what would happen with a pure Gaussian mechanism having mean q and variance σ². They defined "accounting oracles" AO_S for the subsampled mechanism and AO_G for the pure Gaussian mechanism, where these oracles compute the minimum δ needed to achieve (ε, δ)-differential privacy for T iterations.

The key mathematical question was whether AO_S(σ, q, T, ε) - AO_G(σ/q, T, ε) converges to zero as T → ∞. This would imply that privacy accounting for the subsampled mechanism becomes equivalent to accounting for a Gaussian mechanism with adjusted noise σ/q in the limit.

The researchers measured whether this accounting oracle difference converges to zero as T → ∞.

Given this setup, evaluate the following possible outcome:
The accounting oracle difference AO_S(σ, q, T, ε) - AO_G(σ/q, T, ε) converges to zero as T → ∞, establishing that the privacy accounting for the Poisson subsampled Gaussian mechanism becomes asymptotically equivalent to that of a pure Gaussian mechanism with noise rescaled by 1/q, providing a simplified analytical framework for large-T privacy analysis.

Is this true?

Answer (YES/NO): YES